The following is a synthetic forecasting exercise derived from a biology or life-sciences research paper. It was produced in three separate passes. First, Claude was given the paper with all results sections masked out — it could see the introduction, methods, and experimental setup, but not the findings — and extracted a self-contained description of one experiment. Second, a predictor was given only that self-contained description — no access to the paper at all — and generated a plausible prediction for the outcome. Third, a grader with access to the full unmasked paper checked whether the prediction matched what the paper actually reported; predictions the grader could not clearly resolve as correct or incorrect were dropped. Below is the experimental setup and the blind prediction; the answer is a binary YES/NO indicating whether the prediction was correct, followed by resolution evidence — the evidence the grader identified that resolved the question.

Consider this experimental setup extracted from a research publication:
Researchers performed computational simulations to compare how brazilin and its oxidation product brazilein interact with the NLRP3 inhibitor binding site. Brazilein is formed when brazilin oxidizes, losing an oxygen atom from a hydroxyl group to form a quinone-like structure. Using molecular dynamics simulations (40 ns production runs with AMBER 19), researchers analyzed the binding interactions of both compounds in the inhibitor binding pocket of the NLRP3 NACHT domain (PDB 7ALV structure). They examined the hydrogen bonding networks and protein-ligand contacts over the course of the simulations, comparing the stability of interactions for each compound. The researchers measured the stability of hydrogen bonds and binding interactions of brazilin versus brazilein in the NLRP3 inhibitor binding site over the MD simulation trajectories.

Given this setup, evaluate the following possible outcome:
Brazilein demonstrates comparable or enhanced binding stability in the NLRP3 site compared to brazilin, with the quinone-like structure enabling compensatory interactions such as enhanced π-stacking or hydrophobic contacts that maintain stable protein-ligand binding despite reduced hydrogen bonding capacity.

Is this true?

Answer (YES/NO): NO